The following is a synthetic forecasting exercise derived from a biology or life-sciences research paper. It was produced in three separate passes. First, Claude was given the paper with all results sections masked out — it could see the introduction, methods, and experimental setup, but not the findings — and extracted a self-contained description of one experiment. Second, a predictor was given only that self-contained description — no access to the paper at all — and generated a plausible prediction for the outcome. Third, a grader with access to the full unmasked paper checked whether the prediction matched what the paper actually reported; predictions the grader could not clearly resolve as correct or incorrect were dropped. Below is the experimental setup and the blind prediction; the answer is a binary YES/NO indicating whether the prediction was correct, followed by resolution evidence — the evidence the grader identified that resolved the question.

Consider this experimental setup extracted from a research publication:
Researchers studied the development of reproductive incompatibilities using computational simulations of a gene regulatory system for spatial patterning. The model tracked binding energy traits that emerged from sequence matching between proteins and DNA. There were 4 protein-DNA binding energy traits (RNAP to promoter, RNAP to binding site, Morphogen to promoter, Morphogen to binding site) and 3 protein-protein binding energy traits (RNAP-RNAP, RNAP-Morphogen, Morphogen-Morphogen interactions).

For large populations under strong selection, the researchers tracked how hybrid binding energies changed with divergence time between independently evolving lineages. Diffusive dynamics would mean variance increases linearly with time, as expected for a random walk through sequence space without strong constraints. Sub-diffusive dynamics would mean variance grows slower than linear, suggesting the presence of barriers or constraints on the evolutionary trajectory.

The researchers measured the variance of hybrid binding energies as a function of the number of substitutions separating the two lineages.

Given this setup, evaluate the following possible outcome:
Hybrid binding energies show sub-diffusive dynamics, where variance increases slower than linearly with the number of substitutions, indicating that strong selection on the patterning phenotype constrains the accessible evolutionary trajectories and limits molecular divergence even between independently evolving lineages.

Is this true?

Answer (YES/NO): YES